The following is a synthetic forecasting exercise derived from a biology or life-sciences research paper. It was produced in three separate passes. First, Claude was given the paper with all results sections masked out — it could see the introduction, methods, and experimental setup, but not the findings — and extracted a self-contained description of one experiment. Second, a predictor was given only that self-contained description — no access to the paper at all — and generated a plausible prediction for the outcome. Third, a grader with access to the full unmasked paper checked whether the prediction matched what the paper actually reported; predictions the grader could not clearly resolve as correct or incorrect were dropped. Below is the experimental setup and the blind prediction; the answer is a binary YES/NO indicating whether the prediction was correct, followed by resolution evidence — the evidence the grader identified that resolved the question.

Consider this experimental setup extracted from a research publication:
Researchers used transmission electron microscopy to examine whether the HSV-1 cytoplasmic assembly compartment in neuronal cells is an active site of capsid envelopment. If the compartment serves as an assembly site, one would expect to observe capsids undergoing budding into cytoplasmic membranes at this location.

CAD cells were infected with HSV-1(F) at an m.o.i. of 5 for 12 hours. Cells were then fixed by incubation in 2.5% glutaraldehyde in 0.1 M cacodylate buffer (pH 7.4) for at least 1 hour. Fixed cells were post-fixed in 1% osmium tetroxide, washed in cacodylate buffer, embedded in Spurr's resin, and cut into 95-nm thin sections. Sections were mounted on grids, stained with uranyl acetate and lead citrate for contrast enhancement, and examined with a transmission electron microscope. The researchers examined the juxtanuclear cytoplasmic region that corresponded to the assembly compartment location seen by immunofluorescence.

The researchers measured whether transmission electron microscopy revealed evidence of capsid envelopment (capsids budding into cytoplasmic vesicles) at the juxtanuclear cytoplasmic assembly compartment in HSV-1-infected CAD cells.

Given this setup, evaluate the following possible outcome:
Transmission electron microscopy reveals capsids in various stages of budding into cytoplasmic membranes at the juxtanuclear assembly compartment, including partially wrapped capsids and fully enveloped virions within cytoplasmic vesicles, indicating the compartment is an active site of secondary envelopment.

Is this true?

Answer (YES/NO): YES